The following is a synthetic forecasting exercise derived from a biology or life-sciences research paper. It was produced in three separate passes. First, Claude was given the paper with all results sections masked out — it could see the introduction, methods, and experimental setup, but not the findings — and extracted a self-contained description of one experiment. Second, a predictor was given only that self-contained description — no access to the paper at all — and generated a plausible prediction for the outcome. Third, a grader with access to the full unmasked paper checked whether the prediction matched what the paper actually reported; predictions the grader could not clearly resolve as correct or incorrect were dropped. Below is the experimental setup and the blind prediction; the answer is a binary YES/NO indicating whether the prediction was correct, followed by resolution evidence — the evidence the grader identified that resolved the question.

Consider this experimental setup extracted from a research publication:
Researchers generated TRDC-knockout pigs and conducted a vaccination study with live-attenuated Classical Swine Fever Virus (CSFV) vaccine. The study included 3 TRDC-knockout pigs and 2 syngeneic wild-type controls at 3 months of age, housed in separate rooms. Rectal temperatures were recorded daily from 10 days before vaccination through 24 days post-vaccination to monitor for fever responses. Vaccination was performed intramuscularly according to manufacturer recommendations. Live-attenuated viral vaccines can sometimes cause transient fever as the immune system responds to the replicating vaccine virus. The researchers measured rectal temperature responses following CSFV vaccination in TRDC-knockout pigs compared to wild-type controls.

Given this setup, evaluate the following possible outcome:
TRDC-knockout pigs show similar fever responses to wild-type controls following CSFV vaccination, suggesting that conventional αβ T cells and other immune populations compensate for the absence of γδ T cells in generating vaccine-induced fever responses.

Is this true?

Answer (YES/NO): NO